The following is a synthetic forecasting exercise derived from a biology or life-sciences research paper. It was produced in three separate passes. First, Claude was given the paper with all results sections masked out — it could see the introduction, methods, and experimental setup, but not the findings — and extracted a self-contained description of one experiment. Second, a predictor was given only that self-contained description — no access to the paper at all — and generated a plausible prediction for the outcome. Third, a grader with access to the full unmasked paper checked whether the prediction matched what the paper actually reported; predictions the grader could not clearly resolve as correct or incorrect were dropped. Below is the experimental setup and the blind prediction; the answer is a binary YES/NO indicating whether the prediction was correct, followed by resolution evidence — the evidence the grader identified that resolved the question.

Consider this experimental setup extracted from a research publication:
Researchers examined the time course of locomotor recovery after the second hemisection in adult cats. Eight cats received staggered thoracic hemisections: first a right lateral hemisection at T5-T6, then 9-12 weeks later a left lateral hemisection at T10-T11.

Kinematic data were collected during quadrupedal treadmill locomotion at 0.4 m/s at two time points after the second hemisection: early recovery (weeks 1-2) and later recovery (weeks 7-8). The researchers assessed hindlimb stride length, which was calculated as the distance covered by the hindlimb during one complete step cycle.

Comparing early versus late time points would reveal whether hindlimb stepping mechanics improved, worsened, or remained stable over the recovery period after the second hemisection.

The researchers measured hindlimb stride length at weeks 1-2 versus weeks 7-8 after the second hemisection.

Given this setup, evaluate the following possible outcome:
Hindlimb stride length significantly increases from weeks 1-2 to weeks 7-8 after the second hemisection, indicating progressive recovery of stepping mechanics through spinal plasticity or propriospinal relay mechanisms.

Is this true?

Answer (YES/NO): NO